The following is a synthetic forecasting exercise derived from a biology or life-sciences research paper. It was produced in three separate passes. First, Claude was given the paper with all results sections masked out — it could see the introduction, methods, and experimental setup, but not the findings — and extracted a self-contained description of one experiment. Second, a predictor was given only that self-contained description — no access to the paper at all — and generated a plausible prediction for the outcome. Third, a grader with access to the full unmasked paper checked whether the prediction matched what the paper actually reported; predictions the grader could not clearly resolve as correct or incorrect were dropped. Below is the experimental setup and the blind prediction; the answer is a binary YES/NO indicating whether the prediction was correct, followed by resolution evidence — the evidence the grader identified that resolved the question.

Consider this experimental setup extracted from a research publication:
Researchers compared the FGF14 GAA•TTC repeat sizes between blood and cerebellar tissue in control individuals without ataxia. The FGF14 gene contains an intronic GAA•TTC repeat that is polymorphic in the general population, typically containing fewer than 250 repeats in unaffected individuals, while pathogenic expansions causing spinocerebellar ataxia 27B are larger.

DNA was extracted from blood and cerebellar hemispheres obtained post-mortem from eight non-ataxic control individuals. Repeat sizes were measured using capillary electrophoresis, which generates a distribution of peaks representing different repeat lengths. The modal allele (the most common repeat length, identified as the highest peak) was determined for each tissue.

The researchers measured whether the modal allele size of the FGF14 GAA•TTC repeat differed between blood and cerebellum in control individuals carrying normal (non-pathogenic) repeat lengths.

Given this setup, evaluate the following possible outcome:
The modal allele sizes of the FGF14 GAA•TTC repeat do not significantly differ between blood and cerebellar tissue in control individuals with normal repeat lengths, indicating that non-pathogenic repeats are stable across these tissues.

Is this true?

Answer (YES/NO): YES